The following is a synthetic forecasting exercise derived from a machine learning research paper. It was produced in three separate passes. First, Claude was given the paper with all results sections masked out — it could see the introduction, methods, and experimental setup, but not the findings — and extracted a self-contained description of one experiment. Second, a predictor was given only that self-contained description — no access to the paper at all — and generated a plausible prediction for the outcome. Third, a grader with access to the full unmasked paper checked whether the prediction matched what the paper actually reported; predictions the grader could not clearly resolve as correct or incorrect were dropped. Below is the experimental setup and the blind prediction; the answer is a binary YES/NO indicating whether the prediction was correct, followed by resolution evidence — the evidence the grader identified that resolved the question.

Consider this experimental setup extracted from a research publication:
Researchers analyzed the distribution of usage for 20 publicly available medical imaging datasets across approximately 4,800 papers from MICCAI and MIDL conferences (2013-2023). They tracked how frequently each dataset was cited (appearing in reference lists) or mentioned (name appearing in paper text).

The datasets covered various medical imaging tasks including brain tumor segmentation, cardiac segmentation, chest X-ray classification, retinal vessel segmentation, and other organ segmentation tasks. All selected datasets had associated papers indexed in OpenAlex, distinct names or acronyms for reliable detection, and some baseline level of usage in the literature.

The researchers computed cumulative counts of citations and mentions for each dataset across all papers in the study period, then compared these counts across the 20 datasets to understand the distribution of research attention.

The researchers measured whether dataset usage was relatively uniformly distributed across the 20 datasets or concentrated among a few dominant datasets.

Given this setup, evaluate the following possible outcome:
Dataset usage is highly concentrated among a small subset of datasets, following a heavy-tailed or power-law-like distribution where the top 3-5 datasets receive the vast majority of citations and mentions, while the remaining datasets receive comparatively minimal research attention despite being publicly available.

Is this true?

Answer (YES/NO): YES